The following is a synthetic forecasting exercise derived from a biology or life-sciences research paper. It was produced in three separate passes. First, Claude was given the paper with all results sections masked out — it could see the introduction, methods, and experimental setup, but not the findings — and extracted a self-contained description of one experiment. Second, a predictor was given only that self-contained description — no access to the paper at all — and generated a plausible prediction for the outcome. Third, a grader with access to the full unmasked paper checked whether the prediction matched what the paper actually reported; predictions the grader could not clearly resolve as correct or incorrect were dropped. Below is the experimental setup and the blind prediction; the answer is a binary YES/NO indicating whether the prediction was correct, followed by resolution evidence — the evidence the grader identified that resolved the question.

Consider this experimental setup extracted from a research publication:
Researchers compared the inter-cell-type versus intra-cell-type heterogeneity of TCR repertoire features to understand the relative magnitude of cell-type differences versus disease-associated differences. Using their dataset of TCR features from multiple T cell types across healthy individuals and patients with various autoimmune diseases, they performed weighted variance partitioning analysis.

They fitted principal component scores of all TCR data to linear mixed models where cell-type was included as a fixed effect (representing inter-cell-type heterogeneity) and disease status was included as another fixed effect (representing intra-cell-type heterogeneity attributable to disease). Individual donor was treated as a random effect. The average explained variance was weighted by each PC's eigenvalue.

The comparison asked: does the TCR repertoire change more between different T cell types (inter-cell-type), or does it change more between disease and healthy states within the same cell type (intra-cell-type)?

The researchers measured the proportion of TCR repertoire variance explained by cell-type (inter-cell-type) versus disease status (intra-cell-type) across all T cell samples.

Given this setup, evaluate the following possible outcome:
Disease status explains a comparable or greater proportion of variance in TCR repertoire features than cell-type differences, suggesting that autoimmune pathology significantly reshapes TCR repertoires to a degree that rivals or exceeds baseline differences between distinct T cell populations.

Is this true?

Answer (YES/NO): NO